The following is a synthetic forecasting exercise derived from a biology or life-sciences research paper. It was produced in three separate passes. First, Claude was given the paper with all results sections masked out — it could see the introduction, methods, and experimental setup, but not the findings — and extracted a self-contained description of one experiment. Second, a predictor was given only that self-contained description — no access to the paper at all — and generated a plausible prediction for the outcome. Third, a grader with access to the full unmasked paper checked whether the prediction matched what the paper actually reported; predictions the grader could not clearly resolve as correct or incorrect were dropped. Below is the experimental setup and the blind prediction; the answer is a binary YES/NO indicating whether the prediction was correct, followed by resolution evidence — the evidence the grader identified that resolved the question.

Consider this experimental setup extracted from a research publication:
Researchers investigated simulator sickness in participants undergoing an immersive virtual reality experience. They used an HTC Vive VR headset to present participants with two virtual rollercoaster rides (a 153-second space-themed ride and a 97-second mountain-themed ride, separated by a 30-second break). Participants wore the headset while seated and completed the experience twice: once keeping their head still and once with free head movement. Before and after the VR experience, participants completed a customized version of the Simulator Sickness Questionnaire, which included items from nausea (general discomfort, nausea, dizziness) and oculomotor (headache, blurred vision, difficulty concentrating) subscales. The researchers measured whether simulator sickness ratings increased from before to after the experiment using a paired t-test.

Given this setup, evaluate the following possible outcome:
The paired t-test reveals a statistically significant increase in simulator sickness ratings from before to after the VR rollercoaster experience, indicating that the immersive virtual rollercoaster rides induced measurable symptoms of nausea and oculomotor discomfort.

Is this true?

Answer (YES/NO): YES